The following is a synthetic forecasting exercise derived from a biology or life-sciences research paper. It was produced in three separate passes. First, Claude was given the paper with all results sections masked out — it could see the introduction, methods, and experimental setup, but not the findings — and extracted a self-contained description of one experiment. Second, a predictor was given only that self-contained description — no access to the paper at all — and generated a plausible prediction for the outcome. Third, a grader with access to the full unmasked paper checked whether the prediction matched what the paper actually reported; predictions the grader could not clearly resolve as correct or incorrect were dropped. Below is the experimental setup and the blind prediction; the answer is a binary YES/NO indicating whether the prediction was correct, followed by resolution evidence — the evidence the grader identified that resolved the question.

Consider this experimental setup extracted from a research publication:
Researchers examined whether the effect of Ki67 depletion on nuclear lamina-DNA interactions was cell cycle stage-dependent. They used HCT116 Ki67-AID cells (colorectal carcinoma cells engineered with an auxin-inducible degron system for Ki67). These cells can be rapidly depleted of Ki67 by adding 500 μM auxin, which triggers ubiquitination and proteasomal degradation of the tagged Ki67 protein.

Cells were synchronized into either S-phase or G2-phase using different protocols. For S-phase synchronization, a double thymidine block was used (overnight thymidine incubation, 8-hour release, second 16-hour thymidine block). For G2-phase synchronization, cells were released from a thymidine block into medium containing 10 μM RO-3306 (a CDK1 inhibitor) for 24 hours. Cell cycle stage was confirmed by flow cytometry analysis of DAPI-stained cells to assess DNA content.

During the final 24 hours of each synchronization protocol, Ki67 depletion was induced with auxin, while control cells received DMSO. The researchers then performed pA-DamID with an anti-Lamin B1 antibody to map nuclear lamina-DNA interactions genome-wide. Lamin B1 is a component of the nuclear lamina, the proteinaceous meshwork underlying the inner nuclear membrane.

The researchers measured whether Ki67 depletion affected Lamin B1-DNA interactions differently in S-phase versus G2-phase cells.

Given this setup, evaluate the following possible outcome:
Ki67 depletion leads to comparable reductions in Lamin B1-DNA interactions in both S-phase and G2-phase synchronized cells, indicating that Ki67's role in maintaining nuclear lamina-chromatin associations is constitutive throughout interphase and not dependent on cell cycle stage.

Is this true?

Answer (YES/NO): NO